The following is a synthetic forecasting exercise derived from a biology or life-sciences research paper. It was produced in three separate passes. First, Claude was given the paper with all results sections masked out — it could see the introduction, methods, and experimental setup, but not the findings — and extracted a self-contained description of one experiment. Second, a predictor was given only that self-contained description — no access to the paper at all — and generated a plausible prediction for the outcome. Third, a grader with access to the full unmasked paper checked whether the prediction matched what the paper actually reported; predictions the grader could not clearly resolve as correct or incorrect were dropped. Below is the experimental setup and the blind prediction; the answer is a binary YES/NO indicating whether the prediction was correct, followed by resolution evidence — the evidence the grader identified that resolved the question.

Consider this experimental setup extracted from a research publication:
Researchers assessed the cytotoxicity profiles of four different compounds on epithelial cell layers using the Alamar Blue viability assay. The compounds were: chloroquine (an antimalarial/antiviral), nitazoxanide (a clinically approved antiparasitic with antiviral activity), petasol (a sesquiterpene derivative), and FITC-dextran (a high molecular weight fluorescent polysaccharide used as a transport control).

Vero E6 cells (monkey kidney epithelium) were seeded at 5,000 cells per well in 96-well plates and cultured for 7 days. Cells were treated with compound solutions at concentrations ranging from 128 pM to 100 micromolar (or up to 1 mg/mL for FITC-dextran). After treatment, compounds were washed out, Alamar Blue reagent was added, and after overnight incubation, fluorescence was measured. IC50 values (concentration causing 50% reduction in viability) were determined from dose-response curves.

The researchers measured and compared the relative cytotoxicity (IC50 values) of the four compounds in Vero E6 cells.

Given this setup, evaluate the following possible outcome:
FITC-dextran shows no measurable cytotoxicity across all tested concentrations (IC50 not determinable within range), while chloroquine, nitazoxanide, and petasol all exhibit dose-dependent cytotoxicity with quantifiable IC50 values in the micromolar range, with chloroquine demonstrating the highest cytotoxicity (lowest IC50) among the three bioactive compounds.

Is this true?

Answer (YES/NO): NO